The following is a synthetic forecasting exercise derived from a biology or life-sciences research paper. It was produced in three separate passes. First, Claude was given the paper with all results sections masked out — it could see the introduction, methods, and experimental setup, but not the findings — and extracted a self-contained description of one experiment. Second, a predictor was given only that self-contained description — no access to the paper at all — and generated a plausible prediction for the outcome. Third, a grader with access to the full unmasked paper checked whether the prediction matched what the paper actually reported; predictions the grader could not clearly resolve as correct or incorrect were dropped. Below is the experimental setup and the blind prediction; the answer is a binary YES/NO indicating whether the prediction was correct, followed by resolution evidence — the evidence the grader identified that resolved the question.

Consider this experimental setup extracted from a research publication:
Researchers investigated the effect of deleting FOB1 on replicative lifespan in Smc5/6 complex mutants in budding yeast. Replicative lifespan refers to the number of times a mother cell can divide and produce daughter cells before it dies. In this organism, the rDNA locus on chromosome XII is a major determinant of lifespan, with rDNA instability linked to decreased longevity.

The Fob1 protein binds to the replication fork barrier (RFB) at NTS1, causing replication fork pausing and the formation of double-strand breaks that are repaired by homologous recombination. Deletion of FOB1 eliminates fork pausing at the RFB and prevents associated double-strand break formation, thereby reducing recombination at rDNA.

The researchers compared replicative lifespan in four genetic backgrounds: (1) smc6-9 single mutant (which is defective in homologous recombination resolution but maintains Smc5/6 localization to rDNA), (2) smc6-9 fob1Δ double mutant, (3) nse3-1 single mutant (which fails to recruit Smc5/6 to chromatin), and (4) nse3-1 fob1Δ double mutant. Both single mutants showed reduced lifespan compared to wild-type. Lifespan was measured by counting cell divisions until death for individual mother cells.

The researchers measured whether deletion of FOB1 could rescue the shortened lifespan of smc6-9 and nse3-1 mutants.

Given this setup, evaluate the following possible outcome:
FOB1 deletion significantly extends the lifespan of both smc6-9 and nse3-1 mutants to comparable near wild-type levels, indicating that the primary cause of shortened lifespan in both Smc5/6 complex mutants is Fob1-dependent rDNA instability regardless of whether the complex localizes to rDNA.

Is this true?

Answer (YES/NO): NO